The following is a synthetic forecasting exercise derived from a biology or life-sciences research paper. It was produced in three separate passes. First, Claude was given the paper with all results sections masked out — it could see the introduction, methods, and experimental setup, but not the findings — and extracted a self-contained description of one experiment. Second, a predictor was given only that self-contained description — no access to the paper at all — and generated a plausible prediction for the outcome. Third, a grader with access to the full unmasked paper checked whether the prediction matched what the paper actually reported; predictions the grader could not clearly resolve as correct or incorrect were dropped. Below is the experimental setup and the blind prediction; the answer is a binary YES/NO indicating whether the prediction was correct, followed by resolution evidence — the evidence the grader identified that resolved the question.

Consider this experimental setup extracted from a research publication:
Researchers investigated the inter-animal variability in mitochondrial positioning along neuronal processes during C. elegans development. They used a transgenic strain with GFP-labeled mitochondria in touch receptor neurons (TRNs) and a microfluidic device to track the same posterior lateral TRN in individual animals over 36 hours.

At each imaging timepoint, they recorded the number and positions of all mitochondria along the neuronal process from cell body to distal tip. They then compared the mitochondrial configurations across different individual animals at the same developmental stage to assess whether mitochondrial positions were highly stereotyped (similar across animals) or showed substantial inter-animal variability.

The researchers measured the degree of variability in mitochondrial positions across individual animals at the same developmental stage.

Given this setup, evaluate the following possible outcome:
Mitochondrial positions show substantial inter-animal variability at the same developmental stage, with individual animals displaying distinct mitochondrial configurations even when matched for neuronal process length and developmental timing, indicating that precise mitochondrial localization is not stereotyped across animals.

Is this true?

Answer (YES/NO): YES